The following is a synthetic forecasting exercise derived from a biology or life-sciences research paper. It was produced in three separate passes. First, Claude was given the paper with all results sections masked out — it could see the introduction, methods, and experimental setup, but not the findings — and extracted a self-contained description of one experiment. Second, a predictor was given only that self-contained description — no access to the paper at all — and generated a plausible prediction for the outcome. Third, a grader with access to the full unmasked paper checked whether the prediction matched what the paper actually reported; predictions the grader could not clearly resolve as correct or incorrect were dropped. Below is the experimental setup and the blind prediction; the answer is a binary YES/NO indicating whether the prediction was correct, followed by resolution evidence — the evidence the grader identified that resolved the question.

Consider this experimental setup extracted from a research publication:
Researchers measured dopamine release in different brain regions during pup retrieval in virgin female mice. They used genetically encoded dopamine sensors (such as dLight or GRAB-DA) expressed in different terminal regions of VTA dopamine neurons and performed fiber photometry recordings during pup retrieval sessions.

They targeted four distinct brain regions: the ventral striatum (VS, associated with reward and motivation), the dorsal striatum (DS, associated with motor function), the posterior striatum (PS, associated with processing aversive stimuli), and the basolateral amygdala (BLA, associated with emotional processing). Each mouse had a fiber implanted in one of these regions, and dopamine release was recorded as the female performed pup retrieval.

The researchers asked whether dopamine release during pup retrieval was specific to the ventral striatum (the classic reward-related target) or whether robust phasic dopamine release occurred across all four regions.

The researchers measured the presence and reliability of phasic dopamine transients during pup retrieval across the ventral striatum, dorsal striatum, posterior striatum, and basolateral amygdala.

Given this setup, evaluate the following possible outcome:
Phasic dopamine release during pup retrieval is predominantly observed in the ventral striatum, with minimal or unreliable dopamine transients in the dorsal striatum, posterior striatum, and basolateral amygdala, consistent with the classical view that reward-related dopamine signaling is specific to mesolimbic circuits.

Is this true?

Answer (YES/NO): NO